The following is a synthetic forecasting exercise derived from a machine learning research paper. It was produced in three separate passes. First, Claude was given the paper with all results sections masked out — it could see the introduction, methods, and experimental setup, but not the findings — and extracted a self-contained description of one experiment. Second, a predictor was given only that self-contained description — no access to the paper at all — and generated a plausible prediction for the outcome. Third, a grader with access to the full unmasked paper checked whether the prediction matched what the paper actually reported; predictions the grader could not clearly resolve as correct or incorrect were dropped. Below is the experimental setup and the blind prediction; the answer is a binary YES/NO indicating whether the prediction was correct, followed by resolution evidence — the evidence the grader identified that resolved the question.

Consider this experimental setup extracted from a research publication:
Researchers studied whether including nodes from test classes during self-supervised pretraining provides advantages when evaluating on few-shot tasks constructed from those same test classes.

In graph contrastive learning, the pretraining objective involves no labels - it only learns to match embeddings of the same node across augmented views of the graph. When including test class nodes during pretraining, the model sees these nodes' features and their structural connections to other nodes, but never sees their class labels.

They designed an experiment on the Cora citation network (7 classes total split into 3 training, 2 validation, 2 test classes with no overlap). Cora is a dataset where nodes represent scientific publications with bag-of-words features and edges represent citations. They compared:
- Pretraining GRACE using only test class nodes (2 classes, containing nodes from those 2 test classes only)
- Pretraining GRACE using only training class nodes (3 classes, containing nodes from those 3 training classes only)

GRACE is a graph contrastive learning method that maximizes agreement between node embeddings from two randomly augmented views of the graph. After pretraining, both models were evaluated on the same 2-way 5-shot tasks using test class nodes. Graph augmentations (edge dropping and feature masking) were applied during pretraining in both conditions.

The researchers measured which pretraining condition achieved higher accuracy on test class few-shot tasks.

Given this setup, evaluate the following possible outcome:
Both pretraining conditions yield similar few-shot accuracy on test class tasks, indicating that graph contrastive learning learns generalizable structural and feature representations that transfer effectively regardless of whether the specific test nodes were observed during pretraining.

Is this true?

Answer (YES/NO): NO